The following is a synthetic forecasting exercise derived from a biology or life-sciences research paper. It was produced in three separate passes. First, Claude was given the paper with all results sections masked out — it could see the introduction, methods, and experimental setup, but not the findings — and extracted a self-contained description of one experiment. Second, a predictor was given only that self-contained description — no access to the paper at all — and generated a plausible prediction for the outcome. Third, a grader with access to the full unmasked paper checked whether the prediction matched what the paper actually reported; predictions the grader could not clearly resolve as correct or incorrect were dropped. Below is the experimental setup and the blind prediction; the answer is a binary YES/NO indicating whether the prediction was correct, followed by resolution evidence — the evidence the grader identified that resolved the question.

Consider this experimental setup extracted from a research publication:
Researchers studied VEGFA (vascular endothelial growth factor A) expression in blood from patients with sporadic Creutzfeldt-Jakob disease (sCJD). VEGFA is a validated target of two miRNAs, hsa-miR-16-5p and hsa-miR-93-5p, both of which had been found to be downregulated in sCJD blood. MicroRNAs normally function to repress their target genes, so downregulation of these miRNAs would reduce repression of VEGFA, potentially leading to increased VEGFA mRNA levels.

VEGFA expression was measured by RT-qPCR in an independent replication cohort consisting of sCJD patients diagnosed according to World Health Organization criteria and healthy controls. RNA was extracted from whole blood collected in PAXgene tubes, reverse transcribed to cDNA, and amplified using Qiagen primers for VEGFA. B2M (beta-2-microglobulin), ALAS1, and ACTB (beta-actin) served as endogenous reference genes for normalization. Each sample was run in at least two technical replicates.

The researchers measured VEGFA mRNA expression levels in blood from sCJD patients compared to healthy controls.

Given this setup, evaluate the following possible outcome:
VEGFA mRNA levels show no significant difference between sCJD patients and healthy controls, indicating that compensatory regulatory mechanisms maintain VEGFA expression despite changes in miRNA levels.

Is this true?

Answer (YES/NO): YES